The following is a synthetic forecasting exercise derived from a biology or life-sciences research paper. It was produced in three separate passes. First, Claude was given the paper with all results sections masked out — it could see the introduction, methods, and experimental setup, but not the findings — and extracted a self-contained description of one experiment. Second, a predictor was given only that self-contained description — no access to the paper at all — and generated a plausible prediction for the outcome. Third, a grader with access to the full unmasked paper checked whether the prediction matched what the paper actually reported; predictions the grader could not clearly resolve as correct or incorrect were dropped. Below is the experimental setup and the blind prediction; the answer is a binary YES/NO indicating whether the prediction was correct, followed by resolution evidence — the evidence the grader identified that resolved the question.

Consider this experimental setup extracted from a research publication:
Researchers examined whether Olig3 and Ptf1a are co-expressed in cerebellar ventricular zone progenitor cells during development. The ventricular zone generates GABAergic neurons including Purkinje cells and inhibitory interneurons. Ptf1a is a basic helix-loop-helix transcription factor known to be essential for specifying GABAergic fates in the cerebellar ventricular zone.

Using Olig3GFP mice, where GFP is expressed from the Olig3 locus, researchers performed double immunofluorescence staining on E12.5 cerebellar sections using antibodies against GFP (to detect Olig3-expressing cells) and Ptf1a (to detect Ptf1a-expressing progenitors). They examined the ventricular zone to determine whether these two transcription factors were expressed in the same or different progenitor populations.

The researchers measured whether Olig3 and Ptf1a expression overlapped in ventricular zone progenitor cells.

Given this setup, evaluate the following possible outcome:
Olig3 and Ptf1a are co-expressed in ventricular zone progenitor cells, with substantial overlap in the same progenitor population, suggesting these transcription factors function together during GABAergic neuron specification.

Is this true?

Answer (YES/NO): YES